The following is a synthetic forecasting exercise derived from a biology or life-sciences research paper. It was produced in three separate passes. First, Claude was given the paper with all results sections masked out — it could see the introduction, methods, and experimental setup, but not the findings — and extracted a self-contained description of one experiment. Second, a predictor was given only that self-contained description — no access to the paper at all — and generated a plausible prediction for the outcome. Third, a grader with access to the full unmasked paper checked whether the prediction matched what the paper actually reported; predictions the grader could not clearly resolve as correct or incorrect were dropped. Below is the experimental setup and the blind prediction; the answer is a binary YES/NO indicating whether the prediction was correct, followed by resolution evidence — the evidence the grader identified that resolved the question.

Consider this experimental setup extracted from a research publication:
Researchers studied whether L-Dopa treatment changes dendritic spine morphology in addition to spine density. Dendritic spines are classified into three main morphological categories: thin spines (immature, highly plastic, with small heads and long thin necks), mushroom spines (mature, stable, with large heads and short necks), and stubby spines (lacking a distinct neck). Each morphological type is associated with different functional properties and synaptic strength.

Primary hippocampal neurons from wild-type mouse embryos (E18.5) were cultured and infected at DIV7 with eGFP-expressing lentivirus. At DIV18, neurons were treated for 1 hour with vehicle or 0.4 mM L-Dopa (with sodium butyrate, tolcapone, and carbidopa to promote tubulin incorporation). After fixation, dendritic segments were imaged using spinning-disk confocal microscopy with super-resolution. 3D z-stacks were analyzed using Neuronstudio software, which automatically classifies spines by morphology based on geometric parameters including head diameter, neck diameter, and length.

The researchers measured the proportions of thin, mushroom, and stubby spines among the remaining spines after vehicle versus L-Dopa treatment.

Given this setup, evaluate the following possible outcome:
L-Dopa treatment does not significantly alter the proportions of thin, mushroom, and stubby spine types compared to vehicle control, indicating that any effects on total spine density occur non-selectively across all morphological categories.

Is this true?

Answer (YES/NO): NO